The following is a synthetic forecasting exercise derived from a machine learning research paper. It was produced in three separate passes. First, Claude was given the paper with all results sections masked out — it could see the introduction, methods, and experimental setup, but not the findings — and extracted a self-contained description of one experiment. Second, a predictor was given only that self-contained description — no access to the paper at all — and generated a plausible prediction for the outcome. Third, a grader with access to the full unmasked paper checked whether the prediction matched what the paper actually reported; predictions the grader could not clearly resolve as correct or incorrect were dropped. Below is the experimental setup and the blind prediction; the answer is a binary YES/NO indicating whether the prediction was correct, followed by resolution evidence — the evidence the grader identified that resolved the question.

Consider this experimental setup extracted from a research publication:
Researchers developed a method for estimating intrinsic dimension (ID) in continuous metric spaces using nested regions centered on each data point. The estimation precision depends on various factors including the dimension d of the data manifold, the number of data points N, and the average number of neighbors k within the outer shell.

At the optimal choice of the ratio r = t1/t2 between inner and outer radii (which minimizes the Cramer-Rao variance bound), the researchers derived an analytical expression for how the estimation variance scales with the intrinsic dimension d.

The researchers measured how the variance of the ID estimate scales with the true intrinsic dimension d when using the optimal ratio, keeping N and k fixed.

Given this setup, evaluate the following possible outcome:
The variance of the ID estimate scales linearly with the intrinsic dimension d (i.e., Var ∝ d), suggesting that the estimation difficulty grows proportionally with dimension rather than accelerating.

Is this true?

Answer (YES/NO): NO